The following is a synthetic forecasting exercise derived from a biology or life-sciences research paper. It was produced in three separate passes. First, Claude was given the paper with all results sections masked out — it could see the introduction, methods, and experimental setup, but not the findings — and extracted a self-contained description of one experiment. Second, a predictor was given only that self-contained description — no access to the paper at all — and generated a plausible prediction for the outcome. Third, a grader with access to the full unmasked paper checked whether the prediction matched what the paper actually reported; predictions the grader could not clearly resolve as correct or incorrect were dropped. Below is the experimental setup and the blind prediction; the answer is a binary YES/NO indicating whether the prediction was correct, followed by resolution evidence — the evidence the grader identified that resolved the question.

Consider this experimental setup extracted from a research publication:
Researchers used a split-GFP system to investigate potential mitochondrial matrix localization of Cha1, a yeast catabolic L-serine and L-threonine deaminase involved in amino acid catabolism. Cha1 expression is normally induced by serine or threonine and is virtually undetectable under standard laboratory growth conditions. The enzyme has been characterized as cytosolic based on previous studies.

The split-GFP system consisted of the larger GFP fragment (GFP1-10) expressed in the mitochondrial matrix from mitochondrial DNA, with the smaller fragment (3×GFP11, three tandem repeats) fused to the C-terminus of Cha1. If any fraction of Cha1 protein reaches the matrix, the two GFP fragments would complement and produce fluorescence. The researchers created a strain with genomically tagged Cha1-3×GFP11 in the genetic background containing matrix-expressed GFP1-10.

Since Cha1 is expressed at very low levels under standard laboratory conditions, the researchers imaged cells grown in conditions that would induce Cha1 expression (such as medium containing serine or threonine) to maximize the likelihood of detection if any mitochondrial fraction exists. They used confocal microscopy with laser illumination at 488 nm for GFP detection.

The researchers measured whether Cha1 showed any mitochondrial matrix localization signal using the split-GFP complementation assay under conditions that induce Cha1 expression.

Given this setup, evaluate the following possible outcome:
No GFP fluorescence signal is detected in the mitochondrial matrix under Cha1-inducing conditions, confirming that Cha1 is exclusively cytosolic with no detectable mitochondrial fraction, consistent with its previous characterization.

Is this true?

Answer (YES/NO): NO